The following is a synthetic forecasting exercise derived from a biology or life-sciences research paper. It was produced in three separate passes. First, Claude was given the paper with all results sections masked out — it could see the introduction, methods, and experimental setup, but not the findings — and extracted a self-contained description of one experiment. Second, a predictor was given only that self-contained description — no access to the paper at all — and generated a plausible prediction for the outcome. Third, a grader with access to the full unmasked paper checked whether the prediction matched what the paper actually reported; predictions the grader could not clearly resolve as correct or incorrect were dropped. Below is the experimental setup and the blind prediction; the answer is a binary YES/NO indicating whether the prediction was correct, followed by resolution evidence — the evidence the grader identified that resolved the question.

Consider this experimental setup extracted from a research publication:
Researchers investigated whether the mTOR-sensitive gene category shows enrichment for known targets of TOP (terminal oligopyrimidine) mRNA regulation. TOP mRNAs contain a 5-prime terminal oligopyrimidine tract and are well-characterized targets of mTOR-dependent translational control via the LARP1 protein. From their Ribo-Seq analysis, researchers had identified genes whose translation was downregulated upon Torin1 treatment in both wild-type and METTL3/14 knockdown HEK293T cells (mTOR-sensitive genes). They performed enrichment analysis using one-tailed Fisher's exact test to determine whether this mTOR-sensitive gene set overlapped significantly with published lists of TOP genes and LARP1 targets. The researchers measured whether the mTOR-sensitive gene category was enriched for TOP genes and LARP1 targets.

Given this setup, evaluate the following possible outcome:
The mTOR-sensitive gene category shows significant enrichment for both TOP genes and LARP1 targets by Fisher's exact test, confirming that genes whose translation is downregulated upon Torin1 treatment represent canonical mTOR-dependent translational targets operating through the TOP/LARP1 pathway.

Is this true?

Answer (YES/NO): YES